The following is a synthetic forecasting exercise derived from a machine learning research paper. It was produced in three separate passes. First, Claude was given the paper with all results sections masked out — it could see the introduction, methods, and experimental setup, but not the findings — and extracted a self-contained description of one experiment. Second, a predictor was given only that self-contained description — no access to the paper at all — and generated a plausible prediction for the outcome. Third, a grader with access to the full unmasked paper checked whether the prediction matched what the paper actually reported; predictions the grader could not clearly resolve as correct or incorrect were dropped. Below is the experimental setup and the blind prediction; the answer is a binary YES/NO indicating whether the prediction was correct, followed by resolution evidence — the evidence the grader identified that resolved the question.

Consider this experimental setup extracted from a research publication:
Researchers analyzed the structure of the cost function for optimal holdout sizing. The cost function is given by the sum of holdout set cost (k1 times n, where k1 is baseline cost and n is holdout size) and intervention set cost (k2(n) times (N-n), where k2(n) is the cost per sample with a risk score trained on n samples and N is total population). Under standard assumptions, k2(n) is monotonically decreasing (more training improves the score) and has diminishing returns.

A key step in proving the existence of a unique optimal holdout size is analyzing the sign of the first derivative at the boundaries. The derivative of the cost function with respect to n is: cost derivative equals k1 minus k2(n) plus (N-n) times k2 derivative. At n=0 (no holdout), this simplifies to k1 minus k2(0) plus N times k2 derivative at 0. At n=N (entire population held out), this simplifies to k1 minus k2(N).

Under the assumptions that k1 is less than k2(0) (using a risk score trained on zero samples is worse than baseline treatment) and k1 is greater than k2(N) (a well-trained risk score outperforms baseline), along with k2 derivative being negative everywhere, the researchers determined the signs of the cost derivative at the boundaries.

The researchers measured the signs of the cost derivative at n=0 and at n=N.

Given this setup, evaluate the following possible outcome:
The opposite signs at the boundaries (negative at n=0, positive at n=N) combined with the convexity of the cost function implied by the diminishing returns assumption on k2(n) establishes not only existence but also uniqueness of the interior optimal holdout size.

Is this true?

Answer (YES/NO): YES